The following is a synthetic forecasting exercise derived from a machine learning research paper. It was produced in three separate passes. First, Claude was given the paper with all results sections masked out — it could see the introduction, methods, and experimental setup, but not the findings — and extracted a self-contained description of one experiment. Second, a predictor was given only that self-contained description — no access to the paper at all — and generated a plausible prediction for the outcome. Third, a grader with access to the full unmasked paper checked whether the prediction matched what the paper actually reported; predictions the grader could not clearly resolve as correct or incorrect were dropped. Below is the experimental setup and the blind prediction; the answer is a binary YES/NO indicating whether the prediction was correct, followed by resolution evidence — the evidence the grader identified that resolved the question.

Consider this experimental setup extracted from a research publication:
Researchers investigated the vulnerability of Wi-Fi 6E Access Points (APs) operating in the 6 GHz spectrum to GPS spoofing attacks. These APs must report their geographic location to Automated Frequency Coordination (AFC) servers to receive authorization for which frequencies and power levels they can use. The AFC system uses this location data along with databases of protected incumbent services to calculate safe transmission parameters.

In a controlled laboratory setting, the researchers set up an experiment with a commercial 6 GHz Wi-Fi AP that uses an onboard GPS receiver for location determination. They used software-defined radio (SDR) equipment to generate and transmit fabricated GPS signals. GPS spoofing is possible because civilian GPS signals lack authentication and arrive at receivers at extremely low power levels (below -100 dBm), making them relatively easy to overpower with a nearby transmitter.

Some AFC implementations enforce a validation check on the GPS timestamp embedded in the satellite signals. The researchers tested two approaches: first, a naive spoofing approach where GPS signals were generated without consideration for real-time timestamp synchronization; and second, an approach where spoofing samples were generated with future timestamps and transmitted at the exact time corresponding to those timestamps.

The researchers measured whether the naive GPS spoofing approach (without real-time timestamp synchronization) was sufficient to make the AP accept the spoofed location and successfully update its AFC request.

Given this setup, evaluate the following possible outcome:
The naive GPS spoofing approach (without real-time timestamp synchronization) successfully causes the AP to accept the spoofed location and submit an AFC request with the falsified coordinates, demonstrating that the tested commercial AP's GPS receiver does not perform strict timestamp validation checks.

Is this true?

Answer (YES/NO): NO